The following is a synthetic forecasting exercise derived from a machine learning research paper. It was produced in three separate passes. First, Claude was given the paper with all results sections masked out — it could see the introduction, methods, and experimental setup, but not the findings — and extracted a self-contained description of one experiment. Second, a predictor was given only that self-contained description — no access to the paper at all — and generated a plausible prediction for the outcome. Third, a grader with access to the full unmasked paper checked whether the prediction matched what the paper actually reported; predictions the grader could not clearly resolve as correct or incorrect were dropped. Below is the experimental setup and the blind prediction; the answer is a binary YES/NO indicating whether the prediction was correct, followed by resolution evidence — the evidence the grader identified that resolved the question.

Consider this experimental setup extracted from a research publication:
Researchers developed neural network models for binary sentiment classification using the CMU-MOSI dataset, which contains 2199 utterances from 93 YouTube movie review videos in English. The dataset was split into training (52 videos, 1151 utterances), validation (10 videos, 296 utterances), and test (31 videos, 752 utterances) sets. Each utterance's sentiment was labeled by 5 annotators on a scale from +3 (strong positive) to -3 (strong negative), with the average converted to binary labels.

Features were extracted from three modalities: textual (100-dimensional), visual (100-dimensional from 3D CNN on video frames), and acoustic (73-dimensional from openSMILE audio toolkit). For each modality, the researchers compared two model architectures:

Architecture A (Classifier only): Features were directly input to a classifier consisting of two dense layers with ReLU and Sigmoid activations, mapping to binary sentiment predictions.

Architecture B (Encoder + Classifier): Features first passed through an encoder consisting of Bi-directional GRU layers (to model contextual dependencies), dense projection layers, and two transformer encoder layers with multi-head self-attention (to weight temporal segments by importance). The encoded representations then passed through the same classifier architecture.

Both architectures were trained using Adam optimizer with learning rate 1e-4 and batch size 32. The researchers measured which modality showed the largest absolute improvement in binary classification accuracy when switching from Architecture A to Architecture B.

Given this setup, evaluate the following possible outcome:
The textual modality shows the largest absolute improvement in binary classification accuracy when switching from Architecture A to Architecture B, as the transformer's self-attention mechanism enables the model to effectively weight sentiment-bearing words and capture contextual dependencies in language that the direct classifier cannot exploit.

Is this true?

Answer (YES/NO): NO